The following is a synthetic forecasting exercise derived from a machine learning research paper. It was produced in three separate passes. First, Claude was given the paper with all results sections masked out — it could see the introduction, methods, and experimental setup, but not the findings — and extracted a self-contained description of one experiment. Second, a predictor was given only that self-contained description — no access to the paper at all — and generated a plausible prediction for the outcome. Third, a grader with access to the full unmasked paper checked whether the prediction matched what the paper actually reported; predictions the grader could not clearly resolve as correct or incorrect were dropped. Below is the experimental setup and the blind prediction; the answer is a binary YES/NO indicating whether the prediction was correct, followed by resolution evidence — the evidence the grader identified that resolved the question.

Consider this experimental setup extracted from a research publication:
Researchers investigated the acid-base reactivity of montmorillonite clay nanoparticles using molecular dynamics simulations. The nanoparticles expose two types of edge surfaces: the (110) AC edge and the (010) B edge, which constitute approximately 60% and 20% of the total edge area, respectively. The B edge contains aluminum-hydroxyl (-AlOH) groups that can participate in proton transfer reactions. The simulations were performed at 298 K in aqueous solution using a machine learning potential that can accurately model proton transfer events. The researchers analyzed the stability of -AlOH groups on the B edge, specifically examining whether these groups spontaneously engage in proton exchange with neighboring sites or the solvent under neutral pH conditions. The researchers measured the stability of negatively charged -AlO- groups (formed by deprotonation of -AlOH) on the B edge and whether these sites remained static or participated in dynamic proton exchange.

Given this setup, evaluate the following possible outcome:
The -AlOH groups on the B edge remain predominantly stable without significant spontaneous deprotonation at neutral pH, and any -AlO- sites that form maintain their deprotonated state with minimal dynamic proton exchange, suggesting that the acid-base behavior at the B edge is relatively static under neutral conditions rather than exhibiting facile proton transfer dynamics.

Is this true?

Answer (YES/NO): NO